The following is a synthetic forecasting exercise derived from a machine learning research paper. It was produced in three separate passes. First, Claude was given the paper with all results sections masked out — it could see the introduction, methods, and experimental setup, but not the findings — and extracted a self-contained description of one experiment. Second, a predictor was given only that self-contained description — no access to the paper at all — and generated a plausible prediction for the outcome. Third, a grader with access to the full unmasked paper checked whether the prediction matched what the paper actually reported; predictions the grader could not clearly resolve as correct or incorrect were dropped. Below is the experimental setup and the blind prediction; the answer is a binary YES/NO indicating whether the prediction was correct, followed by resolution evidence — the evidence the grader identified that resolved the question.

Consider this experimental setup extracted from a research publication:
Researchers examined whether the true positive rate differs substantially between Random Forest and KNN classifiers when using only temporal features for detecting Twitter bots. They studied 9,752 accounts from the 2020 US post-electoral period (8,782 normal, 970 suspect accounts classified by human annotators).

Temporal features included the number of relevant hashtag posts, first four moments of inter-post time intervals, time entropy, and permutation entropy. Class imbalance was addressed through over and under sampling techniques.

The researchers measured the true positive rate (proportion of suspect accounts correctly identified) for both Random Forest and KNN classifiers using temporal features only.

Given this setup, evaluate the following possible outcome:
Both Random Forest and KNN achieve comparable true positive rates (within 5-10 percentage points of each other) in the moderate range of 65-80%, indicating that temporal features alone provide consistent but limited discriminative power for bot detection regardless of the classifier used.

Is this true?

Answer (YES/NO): NO